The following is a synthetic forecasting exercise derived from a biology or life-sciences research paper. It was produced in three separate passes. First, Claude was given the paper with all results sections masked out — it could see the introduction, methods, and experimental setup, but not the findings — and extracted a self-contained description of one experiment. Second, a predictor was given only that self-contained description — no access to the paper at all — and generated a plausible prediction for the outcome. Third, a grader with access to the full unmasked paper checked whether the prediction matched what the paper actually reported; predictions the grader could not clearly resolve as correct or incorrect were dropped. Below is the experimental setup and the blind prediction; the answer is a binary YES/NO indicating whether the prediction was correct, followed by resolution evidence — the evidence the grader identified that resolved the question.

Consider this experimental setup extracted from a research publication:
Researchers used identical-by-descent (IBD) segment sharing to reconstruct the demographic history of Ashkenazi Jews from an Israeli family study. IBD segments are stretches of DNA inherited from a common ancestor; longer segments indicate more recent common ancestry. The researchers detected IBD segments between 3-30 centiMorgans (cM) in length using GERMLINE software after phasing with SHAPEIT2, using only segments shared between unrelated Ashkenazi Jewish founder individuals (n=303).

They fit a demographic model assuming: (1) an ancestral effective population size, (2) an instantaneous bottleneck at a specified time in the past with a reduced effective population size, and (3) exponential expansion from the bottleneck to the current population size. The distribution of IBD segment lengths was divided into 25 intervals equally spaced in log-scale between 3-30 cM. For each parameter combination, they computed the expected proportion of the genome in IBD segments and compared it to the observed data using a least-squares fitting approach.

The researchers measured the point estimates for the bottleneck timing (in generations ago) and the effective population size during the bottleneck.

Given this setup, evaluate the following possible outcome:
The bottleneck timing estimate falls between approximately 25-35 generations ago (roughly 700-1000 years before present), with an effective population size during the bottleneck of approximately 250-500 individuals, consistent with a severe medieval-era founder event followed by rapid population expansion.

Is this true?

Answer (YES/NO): NO